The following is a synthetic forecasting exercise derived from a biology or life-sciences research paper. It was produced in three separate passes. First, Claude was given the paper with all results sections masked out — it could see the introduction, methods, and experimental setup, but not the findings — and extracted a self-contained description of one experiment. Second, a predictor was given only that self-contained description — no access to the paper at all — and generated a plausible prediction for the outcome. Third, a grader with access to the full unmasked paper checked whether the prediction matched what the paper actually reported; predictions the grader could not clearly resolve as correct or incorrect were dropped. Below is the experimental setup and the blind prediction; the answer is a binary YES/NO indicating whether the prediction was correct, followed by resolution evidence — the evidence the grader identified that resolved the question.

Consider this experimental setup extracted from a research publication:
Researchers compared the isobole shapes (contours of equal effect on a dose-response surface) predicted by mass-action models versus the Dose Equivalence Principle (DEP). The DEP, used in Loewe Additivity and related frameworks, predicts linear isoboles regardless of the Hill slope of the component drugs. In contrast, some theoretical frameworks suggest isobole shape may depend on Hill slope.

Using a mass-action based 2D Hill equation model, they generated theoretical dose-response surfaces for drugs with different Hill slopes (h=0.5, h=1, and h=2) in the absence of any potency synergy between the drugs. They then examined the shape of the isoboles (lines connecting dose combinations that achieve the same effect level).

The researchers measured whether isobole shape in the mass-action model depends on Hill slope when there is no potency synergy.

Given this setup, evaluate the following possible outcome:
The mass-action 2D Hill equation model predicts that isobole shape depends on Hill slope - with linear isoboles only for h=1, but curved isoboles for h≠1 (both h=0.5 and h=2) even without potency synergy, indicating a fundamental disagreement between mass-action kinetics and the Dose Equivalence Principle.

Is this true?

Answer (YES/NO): YES